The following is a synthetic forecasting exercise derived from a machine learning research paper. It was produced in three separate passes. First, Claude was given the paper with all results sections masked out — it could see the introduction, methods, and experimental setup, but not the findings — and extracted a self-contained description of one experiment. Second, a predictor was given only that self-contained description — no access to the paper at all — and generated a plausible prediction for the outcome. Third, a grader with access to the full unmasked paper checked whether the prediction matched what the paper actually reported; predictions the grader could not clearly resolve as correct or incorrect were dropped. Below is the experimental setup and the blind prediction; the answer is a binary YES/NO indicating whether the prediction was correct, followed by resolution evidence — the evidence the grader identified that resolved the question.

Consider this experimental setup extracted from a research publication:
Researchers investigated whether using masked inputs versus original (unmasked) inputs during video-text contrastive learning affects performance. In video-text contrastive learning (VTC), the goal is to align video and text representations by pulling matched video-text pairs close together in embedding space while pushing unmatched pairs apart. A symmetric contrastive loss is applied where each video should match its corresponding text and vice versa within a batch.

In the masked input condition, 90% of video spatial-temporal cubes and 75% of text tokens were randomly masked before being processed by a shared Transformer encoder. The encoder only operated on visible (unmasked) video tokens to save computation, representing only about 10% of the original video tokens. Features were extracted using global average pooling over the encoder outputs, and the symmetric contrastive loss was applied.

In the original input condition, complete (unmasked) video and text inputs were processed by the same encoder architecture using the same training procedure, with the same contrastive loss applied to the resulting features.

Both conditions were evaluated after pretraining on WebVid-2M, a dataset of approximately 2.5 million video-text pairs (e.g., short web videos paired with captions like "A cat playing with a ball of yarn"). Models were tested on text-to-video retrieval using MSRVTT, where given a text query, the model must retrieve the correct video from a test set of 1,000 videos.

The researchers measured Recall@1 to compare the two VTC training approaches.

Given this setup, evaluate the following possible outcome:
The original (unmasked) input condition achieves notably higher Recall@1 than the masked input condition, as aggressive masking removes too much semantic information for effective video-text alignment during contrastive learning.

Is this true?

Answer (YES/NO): NO